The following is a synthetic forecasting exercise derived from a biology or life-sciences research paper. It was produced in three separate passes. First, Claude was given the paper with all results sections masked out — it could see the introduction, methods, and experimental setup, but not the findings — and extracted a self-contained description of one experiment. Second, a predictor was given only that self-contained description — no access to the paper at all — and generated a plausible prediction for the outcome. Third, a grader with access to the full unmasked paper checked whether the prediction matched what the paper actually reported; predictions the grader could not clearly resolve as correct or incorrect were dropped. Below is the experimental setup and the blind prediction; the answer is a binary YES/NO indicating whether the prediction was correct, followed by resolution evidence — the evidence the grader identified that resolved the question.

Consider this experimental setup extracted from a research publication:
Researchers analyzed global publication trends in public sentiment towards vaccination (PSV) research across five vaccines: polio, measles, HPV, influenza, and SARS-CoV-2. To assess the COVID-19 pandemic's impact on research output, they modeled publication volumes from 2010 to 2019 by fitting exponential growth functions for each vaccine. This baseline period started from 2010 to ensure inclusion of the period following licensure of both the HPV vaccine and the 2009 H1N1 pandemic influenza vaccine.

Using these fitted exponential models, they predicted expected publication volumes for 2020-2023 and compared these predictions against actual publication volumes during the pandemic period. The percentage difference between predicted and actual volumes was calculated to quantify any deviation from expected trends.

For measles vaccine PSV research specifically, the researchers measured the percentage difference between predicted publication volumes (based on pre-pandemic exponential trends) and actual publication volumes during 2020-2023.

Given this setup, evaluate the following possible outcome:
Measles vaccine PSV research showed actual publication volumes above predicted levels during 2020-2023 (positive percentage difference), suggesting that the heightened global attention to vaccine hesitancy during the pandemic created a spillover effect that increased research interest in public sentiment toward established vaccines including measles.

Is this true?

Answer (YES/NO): NO